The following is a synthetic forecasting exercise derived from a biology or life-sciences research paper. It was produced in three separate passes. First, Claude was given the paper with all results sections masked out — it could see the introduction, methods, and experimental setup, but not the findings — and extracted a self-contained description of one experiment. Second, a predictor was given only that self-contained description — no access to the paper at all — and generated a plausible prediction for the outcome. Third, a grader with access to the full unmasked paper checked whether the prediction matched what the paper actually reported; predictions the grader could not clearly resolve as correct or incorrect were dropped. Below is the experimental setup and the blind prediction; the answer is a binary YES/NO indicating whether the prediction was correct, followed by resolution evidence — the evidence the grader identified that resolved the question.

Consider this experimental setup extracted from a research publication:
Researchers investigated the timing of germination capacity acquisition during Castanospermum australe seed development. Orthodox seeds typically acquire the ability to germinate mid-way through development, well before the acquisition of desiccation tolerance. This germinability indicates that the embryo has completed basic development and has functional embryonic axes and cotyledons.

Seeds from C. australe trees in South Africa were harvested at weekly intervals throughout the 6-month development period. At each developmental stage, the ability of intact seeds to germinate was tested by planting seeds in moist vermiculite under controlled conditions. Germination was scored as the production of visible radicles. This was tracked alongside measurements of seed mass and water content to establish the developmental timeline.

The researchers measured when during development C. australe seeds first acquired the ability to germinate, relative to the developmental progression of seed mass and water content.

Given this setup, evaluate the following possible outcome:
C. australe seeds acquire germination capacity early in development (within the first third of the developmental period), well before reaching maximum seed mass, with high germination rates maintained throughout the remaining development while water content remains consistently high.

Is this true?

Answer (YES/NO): NO